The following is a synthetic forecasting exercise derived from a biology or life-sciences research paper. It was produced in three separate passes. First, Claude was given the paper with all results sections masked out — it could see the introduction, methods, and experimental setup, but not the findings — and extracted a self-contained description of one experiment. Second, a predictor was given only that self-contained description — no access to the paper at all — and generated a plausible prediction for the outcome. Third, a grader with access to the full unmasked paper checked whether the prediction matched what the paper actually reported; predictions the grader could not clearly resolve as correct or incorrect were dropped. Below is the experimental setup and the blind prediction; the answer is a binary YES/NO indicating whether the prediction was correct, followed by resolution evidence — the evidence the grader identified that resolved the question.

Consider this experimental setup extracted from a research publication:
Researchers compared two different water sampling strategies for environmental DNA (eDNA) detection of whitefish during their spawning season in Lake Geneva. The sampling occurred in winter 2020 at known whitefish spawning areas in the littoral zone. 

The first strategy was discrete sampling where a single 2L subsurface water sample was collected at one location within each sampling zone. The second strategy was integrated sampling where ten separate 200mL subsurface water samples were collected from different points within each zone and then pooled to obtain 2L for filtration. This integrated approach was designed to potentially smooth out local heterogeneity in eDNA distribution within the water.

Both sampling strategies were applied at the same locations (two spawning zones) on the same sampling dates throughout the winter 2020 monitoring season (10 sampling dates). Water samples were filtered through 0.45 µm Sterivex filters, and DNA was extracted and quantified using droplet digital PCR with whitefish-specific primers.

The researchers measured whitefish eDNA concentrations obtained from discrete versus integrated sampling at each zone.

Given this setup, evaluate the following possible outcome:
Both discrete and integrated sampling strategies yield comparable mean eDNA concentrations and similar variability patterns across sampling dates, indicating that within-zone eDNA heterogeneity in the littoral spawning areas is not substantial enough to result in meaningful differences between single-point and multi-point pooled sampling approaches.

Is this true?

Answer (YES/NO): NO